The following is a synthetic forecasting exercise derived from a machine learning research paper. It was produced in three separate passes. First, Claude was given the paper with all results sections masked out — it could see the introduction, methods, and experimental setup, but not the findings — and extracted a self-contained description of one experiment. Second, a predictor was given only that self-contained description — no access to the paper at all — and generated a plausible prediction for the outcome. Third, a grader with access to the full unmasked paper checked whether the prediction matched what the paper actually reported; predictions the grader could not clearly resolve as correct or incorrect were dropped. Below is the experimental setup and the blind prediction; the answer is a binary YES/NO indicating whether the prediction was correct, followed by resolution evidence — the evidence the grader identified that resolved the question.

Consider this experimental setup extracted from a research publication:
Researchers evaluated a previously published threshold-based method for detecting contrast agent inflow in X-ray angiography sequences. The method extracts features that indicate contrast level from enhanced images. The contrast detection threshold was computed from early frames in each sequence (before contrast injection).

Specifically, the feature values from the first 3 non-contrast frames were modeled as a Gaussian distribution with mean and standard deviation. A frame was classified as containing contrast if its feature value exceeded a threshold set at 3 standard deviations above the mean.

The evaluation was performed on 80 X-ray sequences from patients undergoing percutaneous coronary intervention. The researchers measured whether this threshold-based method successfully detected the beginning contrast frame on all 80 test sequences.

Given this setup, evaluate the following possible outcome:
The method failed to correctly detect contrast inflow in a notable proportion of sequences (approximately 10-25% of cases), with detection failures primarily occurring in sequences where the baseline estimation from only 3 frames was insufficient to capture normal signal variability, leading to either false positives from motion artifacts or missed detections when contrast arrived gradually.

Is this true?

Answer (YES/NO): NO